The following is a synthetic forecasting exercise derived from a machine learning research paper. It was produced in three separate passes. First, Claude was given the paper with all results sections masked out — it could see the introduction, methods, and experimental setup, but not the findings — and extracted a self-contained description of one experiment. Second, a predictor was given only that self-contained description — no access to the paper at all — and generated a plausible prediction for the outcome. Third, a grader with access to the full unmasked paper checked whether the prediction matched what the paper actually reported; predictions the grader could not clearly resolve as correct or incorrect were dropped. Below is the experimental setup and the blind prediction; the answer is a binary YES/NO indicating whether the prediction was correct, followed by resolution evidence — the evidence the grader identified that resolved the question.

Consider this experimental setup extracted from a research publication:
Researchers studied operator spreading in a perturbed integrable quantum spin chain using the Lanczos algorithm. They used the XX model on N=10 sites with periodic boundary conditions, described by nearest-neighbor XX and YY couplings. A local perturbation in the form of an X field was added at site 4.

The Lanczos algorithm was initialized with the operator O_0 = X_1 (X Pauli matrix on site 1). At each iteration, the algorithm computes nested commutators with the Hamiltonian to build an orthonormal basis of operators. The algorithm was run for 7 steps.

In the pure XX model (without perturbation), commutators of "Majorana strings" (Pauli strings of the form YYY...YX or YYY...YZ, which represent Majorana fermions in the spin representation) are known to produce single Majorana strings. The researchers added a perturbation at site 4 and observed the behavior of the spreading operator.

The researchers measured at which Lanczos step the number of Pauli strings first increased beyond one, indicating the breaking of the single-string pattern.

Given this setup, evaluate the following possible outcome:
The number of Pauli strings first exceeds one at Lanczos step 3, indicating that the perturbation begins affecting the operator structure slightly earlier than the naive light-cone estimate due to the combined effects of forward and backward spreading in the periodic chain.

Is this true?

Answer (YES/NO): NO